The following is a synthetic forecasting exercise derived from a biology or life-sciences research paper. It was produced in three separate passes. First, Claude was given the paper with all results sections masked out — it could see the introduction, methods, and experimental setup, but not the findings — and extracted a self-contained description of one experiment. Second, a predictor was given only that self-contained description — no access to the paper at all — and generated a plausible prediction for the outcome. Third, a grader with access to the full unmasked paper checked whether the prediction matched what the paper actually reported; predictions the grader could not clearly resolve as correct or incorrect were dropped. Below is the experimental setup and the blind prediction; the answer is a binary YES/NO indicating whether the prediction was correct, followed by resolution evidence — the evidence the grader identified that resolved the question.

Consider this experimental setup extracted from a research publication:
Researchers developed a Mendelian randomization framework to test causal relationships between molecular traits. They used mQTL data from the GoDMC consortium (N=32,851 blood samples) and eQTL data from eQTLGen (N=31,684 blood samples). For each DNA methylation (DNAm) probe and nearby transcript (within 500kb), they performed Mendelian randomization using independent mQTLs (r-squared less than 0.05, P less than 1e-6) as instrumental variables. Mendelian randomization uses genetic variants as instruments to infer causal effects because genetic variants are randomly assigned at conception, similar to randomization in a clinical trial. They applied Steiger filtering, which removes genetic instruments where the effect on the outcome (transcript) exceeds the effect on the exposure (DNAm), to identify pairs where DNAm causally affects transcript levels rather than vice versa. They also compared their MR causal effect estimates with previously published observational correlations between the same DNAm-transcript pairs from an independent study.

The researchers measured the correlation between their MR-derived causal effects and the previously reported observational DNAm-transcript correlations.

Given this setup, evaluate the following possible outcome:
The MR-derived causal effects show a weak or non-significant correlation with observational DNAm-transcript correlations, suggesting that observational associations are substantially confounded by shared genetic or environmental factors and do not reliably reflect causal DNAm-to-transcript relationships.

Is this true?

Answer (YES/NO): NO